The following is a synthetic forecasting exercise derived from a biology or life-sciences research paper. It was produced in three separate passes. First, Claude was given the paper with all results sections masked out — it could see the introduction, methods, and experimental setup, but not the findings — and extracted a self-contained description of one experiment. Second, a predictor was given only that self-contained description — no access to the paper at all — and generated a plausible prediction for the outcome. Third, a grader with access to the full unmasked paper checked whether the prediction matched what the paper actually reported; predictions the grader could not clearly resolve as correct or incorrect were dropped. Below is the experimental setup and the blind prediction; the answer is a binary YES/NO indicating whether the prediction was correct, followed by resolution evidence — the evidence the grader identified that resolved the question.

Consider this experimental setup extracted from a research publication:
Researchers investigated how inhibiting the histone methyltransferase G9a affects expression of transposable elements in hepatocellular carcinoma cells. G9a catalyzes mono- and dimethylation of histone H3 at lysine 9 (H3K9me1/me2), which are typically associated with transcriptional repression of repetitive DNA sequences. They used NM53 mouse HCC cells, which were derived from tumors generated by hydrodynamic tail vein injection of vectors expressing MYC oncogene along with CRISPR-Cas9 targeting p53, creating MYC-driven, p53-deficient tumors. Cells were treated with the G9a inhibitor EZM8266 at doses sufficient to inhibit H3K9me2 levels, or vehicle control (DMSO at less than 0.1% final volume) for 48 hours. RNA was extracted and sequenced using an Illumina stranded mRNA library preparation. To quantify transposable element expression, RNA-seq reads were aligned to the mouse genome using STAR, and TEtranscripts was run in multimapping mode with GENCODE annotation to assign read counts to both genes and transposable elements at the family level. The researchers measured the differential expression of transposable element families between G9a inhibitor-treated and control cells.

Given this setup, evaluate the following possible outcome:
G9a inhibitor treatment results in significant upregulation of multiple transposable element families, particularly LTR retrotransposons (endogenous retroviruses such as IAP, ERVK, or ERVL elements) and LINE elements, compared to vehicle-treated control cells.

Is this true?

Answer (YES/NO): YES